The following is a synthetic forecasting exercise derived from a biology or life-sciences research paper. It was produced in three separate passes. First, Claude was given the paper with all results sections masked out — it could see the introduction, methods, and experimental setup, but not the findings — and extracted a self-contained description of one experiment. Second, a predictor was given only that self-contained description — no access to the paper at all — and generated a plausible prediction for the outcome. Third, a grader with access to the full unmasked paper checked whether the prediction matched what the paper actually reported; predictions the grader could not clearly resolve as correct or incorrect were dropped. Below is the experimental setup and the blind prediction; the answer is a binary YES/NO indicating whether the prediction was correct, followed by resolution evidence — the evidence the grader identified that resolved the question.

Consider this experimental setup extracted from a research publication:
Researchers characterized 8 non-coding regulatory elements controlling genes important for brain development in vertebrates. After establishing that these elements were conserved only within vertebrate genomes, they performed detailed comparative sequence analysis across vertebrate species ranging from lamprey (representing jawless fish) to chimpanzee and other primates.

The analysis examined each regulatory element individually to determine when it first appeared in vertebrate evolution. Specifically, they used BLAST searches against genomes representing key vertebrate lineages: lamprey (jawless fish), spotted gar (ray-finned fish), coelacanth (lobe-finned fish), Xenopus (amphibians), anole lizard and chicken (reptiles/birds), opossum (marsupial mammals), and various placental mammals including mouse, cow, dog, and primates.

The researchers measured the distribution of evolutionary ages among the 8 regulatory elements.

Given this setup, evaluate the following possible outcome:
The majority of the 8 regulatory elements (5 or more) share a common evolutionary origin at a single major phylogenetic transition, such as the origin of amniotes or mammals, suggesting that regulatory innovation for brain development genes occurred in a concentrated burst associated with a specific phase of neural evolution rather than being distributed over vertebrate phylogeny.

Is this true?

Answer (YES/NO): NO